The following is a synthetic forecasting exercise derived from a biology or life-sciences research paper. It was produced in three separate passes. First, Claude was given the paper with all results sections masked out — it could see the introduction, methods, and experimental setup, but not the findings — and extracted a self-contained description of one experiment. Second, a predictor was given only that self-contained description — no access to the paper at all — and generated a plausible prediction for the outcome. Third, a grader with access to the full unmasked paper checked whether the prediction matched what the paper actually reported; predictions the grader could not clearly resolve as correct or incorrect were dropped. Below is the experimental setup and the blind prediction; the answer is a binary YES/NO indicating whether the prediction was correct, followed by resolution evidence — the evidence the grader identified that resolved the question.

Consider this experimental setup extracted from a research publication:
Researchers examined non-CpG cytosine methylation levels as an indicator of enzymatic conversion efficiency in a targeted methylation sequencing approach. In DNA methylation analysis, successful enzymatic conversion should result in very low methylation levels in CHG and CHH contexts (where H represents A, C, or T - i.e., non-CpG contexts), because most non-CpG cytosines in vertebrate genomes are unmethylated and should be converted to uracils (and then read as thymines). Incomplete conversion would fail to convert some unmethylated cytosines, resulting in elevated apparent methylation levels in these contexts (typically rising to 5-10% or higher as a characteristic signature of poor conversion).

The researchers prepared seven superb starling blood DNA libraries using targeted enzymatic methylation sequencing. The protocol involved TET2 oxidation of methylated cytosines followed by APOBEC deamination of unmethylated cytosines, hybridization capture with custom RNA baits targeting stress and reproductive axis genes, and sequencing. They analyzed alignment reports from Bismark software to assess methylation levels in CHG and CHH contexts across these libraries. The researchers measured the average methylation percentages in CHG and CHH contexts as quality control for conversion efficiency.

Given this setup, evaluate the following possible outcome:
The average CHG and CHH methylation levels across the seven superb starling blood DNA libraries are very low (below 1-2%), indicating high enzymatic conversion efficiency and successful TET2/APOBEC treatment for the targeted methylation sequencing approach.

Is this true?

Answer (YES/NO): YES